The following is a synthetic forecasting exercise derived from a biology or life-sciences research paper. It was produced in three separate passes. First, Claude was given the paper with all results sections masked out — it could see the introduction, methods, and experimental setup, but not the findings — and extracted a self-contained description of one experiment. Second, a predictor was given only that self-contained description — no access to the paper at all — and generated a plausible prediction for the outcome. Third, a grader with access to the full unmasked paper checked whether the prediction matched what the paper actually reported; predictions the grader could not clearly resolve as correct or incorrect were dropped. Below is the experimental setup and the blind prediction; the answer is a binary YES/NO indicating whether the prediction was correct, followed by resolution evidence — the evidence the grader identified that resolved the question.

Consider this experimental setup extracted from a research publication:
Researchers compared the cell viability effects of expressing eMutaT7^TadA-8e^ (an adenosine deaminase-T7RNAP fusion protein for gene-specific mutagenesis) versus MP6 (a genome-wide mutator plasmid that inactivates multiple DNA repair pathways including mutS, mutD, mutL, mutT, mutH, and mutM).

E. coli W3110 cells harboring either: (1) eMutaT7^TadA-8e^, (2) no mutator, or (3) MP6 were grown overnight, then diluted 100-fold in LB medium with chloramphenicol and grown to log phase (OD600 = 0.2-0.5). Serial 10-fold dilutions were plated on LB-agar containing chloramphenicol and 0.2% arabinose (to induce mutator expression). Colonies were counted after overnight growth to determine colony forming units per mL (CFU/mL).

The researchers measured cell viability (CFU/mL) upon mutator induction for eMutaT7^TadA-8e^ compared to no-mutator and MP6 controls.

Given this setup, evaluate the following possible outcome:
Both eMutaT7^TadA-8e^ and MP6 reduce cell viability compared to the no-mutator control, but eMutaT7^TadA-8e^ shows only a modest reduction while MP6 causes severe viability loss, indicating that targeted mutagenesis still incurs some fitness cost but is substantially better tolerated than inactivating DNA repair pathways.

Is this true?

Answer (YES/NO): NO